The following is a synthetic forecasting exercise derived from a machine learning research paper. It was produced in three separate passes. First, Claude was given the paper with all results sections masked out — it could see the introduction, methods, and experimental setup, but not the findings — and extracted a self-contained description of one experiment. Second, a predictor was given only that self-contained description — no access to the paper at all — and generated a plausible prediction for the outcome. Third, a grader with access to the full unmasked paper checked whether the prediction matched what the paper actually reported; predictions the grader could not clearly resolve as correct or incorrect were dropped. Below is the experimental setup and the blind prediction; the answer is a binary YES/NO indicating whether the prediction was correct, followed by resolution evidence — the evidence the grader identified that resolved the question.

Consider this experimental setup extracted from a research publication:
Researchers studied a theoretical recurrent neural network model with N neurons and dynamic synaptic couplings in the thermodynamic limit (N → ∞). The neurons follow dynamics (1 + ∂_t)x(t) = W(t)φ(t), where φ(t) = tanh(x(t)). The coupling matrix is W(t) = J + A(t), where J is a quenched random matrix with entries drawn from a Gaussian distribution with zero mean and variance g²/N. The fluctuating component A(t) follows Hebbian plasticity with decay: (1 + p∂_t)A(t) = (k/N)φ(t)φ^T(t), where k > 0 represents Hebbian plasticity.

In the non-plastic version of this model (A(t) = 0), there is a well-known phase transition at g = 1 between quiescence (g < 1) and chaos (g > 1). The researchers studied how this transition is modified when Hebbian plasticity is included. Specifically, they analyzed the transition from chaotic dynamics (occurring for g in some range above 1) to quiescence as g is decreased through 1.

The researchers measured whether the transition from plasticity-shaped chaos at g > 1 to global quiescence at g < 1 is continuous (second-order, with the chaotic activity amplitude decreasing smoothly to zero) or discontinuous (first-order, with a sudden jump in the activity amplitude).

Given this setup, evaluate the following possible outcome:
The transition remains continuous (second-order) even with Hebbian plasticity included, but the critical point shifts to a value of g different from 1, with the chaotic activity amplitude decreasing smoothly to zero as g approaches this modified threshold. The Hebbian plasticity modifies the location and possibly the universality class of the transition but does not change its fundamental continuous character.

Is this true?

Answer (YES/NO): NO